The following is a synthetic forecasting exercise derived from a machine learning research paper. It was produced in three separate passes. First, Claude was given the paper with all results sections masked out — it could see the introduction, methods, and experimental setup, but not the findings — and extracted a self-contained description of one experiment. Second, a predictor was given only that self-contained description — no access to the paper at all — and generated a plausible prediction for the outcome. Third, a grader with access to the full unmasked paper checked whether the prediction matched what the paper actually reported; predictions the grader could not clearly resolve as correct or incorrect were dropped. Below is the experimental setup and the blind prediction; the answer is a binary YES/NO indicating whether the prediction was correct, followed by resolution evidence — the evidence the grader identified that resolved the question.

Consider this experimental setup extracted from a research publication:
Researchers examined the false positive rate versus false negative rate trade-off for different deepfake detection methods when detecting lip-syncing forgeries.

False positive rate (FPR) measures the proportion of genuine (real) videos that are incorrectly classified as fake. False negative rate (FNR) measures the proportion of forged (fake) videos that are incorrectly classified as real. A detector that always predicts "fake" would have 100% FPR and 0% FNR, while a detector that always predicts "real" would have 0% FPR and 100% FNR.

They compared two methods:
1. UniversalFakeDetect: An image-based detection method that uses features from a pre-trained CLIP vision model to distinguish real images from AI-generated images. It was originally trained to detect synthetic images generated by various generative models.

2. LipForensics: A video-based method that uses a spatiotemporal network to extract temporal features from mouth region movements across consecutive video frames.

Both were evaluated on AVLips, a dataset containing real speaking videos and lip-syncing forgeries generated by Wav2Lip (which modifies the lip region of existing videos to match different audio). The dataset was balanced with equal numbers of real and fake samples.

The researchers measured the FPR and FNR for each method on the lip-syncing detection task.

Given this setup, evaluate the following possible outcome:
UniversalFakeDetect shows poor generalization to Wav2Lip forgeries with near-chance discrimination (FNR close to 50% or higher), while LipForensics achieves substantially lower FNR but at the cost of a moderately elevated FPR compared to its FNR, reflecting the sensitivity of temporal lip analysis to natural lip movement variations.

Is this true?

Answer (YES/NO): NO